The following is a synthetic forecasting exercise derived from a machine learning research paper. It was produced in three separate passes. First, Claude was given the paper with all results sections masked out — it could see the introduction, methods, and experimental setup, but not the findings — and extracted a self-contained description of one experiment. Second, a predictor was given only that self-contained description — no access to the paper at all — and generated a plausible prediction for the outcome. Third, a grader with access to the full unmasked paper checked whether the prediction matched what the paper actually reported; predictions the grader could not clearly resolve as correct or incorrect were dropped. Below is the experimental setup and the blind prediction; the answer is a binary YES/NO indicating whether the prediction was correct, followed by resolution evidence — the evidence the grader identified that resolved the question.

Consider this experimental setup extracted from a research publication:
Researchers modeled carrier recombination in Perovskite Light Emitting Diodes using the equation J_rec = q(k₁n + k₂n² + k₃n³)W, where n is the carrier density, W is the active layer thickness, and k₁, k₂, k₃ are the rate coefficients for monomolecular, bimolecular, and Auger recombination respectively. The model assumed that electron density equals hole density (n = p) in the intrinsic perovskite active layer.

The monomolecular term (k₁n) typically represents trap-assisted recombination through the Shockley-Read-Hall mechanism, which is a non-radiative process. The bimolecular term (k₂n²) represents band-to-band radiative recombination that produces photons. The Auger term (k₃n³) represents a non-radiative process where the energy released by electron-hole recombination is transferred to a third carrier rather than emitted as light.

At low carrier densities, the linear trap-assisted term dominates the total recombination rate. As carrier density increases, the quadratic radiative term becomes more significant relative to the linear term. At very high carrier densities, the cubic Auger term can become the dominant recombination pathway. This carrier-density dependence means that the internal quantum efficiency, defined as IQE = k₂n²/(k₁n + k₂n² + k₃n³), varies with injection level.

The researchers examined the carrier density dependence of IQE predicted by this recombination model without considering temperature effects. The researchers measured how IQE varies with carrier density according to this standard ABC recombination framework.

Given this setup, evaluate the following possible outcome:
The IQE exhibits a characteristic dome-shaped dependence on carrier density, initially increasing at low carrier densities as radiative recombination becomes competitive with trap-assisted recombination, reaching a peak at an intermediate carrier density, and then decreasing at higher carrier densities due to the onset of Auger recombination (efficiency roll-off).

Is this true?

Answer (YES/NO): YES